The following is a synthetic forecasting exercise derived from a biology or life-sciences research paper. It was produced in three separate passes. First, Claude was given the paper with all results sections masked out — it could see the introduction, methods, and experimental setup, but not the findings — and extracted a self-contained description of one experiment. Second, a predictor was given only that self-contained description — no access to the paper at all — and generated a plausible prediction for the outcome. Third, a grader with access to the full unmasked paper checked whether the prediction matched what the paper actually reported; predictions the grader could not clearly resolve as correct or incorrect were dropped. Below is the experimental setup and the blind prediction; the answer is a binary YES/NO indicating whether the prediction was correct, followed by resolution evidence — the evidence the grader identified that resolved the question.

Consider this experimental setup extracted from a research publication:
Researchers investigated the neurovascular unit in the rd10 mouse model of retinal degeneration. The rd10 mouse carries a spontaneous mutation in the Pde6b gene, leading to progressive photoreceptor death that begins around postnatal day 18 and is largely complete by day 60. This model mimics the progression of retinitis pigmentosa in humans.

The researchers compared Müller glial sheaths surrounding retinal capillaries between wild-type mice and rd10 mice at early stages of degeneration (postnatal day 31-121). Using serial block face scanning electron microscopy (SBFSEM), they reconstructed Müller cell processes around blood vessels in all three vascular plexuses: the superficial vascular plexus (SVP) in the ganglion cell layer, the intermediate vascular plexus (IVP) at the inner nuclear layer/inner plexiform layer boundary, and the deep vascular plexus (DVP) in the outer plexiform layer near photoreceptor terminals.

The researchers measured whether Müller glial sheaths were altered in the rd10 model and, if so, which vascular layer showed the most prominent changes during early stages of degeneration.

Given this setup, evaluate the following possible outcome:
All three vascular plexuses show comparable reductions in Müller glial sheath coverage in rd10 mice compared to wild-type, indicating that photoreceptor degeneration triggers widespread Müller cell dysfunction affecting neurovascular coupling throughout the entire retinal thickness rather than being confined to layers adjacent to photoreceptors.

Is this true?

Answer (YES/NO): NO